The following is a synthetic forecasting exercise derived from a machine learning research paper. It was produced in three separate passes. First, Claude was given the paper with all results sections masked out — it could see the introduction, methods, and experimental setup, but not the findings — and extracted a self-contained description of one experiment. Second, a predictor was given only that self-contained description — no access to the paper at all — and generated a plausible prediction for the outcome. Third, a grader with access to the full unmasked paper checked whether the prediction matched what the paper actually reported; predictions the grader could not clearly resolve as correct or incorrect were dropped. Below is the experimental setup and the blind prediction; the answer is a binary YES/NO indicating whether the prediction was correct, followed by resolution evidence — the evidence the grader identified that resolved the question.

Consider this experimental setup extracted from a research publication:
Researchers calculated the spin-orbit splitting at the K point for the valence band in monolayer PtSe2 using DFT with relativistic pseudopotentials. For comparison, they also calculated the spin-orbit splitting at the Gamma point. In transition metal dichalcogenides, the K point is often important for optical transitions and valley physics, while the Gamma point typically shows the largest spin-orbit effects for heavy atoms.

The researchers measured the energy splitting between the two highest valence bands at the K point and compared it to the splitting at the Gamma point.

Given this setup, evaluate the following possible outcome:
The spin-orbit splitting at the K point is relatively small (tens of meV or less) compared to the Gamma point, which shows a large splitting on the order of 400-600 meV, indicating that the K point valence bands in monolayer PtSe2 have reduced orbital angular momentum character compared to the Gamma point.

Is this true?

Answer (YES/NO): NO